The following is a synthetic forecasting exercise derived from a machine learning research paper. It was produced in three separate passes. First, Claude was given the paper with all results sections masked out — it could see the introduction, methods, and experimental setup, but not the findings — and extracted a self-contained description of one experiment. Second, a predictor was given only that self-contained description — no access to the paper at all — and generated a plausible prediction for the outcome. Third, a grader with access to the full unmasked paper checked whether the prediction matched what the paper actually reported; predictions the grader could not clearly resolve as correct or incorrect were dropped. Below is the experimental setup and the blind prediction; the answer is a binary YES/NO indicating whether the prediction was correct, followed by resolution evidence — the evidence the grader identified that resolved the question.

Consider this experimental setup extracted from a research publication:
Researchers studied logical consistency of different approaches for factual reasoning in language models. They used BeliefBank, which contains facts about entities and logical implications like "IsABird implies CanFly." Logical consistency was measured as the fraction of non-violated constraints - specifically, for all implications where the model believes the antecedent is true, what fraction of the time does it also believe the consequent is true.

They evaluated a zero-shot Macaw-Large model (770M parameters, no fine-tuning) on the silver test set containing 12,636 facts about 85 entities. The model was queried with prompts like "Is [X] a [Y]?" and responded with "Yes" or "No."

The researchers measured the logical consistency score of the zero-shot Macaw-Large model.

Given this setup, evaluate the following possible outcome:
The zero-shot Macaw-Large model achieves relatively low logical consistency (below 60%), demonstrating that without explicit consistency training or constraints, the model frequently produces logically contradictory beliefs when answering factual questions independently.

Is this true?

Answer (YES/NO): NO